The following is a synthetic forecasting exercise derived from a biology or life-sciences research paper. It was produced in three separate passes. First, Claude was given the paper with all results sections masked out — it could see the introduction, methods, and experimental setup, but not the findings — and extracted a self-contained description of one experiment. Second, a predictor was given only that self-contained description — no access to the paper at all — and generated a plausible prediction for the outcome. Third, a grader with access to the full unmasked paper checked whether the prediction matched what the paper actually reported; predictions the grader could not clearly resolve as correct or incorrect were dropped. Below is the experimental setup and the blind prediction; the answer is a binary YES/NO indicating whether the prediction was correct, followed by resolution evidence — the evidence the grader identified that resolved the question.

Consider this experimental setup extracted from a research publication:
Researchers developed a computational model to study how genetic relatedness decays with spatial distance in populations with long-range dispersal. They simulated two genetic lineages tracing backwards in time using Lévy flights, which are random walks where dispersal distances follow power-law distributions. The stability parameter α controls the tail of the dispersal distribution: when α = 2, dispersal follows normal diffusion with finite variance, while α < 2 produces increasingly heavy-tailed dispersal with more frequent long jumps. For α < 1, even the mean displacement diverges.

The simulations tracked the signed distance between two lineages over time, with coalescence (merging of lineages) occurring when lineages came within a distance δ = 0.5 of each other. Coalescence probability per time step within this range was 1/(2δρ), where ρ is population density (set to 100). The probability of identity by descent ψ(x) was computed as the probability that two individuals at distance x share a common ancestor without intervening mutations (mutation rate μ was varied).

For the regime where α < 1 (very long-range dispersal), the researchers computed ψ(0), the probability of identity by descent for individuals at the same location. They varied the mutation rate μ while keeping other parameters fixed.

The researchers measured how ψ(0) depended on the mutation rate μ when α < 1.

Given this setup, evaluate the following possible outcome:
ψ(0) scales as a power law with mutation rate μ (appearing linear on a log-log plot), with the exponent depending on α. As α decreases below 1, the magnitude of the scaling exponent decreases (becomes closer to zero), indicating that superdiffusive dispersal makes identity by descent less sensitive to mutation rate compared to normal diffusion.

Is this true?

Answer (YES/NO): NO